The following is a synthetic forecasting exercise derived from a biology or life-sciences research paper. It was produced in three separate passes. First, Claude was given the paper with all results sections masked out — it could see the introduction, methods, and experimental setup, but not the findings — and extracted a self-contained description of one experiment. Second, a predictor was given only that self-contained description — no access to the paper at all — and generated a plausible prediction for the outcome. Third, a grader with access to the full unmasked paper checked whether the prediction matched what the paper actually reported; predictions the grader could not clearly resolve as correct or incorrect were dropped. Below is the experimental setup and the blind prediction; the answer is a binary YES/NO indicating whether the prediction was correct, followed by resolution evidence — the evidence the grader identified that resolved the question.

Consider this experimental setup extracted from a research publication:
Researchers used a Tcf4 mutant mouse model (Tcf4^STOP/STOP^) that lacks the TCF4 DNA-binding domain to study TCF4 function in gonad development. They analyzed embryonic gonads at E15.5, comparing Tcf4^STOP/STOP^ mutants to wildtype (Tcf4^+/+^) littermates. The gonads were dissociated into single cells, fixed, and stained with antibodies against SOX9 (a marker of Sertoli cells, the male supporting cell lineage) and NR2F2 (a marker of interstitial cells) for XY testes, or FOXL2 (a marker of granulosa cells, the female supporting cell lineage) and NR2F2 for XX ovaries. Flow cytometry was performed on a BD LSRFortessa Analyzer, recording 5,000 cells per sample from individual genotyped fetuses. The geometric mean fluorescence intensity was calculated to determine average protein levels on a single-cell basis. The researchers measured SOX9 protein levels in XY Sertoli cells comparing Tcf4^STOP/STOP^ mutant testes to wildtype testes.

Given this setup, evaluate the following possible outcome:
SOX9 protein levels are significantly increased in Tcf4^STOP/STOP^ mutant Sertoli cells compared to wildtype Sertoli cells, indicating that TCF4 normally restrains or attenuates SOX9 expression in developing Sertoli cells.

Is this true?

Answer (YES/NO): YES